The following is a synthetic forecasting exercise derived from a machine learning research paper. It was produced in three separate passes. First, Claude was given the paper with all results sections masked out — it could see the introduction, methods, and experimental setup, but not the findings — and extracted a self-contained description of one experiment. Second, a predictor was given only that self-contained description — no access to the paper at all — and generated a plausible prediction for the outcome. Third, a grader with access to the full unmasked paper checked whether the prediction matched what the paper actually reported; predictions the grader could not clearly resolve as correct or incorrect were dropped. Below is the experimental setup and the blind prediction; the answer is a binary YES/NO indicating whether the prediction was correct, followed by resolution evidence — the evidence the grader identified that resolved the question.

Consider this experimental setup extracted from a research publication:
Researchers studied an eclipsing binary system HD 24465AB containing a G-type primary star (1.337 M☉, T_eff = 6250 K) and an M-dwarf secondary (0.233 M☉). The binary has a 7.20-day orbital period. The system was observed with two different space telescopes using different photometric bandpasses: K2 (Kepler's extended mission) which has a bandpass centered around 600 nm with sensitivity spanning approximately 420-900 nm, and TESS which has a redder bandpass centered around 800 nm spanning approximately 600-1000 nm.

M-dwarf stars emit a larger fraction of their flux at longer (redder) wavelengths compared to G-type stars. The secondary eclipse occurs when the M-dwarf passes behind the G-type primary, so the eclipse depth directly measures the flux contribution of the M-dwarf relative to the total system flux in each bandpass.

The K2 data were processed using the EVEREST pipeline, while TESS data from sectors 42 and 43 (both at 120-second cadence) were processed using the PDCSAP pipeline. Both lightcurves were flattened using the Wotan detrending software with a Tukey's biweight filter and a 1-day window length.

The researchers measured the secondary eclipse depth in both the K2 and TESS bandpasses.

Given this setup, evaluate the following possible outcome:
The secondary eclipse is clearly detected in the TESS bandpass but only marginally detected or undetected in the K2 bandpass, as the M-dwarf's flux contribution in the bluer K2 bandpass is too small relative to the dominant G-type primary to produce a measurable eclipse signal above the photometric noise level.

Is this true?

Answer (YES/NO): NO